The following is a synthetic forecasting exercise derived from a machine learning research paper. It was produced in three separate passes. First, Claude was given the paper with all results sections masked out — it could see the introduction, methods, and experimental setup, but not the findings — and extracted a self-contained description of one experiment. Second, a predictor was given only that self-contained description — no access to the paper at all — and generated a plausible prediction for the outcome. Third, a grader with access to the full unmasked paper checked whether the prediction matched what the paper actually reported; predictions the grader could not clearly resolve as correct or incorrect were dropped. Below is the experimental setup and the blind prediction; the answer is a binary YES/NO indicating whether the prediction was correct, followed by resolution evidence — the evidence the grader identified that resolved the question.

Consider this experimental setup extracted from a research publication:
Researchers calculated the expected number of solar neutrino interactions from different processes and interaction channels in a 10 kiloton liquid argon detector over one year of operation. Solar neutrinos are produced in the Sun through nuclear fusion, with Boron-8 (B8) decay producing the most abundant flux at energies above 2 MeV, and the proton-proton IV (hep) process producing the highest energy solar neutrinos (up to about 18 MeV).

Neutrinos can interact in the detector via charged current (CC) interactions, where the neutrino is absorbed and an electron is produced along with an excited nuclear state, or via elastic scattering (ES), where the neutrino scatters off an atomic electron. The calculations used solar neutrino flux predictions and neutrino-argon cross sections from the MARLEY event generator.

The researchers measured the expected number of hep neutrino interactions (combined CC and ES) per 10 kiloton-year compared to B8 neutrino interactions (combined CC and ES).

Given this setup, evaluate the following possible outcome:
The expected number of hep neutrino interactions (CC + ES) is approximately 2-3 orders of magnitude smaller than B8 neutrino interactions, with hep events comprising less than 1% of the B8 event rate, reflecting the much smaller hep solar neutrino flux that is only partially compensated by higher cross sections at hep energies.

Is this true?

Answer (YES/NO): YES